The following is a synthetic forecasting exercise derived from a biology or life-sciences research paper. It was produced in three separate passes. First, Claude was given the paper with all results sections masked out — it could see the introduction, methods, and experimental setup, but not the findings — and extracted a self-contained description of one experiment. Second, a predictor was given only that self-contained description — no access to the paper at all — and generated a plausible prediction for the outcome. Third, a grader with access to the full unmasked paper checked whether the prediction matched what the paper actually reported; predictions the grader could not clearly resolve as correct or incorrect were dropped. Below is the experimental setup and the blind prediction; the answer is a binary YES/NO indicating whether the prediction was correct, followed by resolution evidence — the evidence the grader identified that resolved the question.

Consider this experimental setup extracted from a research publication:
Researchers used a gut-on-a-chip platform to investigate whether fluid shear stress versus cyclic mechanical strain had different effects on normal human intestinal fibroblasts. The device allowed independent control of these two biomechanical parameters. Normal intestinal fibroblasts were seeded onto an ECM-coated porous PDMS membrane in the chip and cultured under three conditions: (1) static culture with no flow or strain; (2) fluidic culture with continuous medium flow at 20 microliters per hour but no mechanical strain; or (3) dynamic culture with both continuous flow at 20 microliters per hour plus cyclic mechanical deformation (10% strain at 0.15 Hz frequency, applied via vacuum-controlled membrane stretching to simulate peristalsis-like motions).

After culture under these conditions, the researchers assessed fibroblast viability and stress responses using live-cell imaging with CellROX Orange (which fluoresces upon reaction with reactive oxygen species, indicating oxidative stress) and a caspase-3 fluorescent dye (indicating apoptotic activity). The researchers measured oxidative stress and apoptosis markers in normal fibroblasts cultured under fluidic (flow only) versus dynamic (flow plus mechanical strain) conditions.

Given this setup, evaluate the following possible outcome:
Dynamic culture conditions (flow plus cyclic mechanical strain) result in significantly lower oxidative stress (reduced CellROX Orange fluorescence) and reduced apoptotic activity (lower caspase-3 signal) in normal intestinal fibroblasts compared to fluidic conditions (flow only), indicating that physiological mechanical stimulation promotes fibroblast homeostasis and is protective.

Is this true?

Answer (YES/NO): YES